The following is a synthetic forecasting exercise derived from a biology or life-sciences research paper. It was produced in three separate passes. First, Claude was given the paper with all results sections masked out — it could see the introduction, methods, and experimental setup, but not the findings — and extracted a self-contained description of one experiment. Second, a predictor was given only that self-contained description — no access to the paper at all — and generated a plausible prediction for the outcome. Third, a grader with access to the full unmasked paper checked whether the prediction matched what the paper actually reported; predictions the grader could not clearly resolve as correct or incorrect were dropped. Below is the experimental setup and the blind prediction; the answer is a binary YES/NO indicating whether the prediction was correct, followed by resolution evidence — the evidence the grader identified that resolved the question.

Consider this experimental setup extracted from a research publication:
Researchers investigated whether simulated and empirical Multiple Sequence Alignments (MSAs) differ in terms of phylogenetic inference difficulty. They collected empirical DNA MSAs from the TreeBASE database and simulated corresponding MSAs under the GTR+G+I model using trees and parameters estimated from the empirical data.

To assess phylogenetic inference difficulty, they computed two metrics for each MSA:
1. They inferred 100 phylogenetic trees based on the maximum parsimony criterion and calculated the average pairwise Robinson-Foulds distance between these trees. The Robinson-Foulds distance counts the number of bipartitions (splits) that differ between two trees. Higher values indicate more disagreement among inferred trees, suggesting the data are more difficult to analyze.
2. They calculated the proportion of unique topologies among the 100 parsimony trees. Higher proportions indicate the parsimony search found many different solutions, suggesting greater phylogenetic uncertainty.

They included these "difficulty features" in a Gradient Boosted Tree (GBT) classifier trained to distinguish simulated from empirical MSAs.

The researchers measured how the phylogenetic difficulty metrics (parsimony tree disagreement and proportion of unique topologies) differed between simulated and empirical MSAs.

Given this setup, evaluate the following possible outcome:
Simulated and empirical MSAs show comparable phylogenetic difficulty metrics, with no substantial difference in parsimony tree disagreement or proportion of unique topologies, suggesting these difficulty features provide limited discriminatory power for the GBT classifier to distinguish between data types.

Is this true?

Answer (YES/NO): NO